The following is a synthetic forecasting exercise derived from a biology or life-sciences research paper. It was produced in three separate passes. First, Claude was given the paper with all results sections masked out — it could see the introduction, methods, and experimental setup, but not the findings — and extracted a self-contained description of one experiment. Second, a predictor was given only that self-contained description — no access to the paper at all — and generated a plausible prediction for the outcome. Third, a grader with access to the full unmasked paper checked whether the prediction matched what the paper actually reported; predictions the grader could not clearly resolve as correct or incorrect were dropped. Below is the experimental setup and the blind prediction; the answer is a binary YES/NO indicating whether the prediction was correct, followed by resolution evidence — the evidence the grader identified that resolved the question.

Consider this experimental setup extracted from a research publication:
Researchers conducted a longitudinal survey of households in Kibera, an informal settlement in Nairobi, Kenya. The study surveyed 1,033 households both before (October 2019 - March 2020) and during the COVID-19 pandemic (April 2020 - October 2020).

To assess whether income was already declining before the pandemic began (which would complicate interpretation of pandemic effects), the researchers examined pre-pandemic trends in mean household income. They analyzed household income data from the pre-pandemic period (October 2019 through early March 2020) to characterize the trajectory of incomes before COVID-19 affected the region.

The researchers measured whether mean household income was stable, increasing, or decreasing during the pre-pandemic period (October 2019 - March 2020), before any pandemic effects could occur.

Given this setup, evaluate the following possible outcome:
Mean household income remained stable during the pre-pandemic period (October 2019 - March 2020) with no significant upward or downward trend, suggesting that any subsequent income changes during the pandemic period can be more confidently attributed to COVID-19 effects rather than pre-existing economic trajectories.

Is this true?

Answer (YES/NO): NO